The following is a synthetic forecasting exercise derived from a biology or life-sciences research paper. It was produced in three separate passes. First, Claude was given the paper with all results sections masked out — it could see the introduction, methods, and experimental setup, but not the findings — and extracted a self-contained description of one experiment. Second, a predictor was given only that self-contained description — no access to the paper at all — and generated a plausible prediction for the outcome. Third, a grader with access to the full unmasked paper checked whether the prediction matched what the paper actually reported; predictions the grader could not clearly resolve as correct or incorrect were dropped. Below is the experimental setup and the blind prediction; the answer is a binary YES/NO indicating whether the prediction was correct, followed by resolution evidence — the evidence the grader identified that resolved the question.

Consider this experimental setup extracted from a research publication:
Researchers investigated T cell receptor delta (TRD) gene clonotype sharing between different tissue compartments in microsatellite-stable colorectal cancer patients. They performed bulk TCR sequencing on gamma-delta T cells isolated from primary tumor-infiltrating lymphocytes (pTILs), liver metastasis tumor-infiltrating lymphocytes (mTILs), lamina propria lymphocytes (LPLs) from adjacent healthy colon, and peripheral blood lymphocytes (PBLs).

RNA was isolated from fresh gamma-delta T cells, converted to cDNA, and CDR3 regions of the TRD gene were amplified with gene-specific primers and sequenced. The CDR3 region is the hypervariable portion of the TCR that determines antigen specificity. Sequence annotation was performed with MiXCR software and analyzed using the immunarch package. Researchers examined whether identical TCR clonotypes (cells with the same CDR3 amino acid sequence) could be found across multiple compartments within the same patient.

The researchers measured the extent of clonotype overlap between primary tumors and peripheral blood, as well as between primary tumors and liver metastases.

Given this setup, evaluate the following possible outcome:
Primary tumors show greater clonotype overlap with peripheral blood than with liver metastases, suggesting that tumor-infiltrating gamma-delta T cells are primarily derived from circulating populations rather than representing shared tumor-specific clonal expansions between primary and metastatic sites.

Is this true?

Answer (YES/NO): NO